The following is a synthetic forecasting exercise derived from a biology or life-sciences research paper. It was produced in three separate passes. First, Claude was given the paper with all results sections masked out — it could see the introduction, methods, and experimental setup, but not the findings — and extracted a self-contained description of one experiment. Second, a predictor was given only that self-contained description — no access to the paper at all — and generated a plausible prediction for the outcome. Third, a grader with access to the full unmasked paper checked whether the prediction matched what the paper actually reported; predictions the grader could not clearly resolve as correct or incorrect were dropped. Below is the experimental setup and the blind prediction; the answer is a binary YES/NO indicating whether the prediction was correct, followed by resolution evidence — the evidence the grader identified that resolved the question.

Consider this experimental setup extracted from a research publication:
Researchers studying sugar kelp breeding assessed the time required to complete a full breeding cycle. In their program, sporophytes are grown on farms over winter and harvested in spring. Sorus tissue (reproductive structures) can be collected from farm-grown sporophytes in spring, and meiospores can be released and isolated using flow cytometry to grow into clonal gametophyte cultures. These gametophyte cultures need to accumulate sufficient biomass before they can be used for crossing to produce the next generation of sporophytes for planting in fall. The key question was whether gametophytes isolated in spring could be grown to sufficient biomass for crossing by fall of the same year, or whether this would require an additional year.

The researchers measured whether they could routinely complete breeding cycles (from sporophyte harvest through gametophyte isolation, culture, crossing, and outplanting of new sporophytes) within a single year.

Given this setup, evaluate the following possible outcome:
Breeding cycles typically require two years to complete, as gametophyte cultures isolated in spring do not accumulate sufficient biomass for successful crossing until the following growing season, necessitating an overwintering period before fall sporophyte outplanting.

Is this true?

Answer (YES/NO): YES